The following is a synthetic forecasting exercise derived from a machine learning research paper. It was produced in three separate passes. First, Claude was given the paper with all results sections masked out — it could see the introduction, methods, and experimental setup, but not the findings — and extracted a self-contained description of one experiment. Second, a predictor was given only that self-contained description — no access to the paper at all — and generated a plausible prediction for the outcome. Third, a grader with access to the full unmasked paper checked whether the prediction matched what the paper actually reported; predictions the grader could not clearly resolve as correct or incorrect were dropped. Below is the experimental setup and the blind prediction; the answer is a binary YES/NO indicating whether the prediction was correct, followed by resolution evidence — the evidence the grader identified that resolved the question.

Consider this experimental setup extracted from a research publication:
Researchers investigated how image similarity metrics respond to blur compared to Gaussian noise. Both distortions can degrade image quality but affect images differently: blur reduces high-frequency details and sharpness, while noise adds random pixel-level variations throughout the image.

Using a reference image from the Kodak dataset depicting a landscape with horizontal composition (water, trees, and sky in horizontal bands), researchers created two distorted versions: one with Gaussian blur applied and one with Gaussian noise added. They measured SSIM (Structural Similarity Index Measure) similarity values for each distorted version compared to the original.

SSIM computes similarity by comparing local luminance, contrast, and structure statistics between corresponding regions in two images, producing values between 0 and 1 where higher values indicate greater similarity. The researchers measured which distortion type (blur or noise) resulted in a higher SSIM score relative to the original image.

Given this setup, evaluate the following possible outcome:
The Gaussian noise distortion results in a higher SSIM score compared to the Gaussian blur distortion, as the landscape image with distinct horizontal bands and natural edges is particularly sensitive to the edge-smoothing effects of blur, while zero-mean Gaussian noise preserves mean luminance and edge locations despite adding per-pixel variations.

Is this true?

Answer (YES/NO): NO